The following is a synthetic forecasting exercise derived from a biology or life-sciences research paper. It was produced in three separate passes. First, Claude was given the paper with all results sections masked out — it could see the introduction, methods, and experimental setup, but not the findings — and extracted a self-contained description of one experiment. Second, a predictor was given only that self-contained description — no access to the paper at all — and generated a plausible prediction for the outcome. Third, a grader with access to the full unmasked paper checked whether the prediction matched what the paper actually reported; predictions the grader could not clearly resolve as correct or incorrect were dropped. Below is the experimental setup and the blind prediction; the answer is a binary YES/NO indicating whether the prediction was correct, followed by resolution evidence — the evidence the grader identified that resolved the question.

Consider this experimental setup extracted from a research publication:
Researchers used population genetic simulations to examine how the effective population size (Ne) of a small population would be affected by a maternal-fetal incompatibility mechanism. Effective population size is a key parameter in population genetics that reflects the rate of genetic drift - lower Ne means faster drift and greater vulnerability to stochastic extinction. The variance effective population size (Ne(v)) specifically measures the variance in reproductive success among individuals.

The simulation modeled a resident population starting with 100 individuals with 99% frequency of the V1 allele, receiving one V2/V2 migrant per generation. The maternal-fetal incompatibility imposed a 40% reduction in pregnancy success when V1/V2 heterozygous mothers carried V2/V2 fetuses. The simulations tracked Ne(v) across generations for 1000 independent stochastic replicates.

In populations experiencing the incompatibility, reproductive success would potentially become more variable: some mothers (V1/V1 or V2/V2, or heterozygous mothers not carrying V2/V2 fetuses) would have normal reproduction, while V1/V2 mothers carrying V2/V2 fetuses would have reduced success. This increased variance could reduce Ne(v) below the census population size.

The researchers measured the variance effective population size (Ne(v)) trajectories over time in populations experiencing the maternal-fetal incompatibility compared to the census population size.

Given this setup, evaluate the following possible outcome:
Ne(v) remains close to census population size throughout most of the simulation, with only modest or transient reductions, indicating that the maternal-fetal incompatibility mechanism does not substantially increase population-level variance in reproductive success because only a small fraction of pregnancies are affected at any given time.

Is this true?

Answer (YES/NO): NO